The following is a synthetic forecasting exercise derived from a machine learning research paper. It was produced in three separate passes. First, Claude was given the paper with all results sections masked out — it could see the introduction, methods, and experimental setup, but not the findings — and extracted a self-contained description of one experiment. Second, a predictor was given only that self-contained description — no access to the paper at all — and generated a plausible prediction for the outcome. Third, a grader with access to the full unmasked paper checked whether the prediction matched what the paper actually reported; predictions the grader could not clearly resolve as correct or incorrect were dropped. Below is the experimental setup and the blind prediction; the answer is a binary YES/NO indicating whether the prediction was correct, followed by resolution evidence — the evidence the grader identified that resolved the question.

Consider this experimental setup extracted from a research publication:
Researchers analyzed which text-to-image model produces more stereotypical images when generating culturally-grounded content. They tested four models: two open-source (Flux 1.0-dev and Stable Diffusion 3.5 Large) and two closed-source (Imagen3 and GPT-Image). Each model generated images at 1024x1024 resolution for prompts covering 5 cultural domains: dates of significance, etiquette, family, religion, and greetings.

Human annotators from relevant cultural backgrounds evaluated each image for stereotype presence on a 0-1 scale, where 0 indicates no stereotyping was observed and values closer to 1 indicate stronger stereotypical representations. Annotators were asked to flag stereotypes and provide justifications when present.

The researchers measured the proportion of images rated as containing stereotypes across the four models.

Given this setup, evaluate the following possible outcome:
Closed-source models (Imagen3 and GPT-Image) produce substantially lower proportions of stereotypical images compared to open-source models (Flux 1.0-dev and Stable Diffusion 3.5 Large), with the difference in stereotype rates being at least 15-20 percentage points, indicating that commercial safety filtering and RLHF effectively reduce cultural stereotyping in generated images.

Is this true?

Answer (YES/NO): NO